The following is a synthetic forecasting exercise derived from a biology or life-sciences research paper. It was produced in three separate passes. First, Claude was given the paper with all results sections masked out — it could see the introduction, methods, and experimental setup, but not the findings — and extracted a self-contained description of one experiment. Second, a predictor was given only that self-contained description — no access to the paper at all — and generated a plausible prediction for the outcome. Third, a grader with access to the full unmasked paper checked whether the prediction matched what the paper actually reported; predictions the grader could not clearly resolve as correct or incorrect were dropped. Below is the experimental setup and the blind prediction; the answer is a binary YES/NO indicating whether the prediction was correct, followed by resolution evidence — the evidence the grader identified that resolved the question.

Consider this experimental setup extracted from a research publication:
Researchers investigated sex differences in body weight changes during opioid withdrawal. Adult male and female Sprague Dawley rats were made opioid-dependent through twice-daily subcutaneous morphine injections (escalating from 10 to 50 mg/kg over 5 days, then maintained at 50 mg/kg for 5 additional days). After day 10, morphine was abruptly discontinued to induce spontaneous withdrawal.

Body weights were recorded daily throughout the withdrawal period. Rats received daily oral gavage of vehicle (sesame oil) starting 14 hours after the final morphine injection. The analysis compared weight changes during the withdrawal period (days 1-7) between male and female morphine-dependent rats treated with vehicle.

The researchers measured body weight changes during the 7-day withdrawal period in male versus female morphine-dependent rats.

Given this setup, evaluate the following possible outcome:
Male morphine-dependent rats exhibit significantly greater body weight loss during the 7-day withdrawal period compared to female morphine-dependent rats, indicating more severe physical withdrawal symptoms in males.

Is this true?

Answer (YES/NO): YES